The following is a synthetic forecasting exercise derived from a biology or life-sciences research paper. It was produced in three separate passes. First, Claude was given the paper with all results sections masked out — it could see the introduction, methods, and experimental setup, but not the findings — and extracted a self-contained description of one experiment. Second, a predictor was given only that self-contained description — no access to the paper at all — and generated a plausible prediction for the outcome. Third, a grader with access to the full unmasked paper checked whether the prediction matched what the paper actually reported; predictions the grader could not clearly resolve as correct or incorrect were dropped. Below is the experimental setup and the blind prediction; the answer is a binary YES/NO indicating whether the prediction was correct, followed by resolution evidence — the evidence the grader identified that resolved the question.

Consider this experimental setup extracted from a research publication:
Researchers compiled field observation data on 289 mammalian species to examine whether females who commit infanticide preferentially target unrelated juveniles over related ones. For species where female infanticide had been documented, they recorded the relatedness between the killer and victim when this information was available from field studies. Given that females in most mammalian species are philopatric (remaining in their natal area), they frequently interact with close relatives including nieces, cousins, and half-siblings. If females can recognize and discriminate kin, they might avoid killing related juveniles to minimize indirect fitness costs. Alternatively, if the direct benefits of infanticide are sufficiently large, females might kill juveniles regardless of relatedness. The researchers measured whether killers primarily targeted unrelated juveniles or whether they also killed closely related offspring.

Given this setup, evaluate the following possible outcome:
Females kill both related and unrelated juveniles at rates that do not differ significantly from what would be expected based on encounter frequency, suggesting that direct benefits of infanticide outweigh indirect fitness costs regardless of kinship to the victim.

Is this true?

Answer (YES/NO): YES